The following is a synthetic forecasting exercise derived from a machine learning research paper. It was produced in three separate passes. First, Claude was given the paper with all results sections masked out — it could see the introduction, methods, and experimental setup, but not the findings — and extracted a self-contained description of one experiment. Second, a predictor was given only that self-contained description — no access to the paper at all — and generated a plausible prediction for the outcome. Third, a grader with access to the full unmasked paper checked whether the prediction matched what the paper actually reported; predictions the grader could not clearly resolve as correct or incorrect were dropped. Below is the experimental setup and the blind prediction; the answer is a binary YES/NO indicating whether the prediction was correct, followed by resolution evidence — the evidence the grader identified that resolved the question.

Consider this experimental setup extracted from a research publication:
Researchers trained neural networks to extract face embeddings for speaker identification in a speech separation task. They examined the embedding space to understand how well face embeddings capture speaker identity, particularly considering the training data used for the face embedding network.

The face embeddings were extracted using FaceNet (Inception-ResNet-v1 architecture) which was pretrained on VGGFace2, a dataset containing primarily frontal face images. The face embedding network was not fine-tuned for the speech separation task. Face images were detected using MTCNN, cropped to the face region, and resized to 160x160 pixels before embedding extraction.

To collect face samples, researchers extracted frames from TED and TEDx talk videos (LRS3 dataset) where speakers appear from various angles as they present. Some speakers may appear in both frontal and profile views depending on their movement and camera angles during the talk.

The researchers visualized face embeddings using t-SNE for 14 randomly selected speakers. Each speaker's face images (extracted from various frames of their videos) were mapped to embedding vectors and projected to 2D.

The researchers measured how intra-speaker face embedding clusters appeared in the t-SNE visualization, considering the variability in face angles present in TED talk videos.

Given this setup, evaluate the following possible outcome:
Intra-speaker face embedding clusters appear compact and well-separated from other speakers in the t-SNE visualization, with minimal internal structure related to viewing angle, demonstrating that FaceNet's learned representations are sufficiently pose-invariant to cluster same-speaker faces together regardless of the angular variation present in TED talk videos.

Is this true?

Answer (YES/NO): NO